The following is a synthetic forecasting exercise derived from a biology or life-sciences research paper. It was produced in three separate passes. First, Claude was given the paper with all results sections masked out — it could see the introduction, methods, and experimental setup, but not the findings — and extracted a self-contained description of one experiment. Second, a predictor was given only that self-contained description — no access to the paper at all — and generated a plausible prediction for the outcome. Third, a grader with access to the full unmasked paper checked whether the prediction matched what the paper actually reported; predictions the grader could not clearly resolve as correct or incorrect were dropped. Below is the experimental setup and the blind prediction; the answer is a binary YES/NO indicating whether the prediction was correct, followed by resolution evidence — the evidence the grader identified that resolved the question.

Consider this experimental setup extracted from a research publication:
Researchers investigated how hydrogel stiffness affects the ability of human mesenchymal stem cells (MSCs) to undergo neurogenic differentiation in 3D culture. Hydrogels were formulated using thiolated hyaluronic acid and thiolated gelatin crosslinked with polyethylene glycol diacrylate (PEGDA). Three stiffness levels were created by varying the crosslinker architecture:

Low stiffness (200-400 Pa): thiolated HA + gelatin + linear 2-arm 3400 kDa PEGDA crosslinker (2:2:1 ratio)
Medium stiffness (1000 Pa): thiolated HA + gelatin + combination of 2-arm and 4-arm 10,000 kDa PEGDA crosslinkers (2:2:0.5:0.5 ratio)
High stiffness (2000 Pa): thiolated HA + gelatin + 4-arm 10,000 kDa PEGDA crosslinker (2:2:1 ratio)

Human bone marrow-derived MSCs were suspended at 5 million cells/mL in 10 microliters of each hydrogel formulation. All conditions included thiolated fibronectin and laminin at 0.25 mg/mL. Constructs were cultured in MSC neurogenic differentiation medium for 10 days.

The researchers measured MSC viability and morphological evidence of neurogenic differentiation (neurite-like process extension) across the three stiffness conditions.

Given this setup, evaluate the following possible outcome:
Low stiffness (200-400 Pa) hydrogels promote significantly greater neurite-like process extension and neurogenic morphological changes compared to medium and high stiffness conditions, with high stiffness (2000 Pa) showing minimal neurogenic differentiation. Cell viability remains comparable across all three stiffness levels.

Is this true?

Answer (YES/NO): NO